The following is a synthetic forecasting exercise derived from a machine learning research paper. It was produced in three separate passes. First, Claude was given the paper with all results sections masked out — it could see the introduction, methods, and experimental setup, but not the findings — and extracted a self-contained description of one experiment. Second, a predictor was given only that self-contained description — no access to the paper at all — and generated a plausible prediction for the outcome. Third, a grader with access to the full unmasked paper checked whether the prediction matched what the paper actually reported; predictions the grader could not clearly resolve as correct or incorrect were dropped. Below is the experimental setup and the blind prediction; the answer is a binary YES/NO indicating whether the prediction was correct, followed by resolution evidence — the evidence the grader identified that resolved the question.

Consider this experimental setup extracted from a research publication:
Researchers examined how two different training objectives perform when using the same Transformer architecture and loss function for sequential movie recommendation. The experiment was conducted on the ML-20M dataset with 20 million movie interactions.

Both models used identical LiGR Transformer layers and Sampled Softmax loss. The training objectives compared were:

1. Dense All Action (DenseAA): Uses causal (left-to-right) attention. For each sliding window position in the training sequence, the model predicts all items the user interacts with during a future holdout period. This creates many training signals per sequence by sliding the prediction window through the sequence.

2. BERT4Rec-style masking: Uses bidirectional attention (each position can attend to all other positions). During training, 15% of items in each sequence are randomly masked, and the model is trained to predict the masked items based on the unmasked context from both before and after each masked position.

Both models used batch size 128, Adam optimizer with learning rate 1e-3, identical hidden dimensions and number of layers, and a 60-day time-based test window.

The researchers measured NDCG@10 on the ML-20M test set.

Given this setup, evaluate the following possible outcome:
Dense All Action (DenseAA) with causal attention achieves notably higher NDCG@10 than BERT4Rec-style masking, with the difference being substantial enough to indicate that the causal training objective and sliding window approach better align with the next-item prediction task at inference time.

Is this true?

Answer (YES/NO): YES